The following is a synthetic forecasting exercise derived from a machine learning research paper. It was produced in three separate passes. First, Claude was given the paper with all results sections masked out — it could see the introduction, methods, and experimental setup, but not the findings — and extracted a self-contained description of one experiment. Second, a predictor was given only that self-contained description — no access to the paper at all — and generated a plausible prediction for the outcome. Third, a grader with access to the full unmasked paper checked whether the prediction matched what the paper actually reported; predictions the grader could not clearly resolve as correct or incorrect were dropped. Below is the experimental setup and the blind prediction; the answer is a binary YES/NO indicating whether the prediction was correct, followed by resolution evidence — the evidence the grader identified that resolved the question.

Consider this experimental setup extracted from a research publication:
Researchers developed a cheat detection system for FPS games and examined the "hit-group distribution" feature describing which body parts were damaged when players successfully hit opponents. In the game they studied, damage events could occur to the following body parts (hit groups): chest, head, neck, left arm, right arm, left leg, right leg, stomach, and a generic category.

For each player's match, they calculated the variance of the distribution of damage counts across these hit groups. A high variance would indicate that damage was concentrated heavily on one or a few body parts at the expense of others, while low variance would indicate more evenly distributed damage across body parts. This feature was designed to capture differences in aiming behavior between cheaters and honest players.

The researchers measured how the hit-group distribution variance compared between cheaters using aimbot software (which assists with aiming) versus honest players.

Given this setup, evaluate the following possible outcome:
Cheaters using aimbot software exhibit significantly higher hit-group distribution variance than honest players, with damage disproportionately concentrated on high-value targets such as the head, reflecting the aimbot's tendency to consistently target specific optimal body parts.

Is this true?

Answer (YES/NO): YES